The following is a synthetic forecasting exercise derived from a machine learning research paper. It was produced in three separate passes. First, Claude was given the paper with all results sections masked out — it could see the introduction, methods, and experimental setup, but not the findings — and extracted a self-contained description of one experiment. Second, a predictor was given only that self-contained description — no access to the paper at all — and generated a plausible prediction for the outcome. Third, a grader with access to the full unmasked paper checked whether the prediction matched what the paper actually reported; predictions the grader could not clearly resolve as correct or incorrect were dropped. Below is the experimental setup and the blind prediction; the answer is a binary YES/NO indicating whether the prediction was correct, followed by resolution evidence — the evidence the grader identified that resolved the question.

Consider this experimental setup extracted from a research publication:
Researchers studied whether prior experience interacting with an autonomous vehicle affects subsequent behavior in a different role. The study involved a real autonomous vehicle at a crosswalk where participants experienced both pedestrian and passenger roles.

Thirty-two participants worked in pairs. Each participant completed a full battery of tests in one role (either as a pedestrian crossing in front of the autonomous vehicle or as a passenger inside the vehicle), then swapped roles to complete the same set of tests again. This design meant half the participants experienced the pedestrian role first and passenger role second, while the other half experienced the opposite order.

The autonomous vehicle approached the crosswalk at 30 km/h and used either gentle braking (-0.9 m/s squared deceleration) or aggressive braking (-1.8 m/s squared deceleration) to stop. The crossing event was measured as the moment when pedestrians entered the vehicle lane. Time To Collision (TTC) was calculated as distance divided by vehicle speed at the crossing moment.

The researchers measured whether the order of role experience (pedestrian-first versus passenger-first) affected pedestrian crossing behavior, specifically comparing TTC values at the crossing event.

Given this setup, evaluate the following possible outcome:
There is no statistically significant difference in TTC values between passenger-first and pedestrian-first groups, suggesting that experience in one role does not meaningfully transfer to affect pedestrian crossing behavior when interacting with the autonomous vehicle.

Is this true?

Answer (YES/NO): YES